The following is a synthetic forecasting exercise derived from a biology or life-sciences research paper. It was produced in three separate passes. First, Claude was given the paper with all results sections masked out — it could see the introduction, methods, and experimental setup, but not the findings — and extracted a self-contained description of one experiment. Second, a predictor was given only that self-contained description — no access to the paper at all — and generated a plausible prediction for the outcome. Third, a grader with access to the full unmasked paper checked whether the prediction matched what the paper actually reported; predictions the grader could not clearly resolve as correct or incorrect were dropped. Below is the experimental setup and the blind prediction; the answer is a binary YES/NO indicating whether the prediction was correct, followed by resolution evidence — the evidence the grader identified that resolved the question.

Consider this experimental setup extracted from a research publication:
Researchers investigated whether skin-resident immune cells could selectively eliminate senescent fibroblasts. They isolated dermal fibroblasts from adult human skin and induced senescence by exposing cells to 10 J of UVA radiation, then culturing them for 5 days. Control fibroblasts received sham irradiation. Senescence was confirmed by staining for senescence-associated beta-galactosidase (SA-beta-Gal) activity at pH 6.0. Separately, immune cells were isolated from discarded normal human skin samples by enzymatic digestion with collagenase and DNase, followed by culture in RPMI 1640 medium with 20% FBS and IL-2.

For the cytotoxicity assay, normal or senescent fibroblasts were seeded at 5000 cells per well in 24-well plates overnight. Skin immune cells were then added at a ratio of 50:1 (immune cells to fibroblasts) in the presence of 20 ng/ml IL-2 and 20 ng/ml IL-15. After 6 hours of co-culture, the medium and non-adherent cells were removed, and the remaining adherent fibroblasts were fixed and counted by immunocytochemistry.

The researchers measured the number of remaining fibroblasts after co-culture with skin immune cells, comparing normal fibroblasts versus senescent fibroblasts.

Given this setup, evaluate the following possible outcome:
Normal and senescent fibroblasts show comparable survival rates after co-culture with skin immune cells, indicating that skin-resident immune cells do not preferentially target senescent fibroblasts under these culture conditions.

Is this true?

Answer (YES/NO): NO